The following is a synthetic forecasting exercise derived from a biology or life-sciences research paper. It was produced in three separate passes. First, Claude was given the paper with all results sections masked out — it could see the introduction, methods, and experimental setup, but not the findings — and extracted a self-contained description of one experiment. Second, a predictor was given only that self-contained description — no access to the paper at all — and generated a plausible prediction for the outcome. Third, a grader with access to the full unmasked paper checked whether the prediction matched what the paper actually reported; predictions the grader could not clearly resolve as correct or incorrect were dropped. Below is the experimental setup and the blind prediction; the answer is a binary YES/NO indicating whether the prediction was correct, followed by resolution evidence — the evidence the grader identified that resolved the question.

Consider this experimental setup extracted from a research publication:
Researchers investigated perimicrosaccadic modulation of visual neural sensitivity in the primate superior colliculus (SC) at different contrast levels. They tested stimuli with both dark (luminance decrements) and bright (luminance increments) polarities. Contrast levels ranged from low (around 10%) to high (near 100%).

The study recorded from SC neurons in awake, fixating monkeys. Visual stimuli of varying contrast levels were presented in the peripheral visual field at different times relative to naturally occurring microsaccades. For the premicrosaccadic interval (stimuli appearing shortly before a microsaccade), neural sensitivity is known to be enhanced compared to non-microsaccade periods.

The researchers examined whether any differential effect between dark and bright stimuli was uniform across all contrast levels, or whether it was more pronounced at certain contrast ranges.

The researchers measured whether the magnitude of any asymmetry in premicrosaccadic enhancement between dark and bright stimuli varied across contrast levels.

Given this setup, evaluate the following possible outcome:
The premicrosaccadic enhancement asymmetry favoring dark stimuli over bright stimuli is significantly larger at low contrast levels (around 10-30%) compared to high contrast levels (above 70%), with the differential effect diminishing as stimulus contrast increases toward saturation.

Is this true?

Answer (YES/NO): YES